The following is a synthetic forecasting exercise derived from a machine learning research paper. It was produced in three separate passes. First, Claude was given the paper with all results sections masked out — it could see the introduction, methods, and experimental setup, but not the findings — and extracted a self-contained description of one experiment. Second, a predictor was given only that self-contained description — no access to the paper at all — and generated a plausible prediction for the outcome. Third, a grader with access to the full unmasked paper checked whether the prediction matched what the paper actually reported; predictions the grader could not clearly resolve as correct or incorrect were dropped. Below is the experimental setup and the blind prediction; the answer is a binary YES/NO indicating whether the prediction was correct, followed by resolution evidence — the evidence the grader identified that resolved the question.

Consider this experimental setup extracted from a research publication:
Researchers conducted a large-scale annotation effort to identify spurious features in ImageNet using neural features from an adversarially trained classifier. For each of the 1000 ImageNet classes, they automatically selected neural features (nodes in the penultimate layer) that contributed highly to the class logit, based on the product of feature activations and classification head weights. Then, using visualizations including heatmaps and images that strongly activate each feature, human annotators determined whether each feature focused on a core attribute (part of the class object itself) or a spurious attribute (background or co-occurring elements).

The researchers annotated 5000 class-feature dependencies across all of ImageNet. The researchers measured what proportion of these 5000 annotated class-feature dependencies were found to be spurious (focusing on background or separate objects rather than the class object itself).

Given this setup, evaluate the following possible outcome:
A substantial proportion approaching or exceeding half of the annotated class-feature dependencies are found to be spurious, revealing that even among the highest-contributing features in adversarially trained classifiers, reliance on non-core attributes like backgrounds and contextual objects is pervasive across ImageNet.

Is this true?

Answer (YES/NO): NO